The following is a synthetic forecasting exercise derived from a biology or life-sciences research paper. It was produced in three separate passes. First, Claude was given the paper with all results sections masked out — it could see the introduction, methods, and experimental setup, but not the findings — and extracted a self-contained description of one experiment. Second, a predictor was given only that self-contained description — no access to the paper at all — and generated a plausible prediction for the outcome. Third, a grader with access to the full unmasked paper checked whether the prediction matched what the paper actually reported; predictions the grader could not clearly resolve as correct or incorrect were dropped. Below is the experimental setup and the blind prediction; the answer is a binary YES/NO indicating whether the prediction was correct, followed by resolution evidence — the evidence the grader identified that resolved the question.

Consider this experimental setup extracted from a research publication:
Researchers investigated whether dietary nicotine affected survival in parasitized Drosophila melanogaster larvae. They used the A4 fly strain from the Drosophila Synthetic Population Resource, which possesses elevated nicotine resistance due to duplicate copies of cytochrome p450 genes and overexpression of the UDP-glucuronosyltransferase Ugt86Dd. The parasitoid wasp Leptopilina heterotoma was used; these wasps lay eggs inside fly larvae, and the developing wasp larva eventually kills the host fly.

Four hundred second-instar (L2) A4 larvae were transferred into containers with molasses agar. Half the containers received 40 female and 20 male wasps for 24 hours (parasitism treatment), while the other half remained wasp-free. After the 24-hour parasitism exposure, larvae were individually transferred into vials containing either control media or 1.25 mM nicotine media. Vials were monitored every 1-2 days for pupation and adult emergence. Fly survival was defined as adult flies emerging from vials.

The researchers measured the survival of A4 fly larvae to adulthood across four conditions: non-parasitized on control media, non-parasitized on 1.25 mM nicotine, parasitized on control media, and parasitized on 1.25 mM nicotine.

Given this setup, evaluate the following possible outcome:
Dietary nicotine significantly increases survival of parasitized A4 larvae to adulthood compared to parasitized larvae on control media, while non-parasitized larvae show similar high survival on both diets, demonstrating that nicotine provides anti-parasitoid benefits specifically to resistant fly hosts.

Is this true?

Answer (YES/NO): NO